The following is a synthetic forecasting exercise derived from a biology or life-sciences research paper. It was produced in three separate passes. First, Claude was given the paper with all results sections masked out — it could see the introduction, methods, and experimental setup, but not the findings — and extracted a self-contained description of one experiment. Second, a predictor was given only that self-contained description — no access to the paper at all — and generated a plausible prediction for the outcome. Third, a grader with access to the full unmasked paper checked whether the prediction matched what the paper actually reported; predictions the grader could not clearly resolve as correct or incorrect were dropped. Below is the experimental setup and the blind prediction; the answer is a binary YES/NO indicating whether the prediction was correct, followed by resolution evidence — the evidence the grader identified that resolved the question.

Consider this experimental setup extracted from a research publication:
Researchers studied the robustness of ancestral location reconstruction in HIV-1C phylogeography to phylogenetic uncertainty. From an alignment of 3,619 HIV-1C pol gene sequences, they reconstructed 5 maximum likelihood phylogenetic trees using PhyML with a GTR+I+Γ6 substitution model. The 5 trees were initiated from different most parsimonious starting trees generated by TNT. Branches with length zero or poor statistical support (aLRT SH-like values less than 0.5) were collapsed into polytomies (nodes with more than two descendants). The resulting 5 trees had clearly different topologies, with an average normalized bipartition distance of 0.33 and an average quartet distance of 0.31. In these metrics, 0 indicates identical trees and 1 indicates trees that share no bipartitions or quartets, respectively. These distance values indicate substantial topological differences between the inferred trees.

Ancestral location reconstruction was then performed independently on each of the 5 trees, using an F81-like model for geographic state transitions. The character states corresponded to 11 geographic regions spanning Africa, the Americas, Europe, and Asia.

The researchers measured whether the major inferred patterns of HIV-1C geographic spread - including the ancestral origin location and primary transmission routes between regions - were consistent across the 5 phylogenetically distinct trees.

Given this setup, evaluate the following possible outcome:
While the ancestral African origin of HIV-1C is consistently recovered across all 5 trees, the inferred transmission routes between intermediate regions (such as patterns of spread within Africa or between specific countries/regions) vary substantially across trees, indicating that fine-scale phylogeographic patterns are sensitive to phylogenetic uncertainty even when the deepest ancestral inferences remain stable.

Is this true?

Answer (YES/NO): NO